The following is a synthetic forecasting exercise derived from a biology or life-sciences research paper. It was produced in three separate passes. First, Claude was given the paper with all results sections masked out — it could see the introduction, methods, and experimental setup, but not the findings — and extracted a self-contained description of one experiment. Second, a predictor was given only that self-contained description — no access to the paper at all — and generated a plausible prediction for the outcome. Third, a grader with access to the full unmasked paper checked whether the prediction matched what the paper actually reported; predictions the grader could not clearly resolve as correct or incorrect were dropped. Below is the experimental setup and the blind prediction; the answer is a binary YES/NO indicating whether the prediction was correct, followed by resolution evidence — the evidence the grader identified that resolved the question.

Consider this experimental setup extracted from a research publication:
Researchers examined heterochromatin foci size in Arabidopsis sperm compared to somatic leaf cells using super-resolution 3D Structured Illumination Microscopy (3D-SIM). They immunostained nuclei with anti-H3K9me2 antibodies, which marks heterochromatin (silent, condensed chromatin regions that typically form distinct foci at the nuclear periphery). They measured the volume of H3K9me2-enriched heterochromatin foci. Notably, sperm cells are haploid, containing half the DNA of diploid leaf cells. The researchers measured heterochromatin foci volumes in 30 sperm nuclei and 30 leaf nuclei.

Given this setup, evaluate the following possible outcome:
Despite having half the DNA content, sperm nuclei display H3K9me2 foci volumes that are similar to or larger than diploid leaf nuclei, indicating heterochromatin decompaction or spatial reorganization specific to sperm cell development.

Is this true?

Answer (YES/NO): YES